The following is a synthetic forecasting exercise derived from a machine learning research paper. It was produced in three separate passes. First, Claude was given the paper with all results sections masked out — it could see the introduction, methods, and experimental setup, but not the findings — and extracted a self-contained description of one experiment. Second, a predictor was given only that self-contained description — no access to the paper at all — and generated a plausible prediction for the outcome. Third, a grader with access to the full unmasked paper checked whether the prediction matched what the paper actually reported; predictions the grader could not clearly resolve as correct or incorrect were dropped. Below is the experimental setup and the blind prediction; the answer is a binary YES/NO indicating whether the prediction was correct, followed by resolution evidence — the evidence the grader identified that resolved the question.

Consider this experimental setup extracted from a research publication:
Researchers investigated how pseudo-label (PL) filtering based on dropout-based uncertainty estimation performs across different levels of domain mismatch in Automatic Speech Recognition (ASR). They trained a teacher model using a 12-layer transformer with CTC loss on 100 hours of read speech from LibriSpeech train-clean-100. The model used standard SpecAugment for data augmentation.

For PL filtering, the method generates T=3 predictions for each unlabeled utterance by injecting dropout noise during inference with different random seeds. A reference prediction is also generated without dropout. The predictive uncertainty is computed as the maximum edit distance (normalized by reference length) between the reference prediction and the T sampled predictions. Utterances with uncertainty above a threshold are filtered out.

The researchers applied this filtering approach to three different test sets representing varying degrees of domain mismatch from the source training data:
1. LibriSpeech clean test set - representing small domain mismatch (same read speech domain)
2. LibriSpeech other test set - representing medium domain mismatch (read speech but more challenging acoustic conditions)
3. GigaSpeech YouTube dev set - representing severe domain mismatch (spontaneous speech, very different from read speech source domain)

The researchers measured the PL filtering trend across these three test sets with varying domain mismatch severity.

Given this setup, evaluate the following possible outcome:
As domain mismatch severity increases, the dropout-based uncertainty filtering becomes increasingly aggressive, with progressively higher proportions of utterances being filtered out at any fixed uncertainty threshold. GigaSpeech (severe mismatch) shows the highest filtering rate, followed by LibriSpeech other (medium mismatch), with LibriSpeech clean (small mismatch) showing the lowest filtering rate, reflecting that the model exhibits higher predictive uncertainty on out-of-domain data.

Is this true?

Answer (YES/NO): NO